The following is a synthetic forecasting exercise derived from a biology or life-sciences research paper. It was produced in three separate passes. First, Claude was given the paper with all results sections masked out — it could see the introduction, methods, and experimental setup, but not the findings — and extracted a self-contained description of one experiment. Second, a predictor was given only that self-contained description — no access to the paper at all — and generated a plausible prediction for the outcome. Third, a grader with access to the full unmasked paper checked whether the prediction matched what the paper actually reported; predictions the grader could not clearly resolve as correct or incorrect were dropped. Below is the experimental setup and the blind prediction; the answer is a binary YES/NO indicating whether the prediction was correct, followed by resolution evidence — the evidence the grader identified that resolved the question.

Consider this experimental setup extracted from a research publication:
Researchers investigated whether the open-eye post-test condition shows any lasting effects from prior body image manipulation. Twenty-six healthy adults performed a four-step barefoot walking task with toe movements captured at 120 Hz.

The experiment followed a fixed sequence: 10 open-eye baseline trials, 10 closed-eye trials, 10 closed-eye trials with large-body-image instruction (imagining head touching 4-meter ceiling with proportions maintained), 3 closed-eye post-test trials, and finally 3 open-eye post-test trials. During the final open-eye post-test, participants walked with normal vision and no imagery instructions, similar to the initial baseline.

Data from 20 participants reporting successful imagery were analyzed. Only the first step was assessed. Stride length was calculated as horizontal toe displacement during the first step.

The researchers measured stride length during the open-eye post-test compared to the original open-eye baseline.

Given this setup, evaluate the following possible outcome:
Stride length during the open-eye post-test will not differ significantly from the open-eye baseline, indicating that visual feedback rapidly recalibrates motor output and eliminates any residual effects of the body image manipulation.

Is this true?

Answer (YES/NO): YES